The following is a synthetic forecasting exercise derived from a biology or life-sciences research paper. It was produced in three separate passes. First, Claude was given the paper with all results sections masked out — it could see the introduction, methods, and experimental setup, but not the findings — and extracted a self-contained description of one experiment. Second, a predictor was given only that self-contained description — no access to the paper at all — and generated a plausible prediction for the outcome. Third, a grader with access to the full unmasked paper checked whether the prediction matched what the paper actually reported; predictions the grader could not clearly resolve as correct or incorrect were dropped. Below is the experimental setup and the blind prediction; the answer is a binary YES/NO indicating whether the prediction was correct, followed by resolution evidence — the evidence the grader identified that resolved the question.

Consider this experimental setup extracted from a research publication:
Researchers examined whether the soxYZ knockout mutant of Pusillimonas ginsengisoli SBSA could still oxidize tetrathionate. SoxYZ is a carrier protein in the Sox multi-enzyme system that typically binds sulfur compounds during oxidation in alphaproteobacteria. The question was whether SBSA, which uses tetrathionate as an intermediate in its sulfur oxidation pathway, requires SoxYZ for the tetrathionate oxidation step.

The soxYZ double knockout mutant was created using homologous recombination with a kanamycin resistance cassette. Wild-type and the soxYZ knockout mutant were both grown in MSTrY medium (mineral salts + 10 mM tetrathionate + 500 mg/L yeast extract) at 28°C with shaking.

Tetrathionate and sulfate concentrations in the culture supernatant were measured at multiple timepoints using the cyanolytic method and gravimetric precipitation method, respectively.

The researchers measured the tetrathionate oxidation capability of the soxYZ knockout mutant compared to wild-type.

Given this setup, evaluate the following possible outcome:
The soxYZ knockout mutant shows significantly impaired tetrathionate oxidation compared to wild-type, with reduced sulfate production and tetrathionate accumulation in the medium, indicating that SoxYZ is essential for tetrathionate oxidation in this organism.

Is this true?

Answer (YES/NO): NO